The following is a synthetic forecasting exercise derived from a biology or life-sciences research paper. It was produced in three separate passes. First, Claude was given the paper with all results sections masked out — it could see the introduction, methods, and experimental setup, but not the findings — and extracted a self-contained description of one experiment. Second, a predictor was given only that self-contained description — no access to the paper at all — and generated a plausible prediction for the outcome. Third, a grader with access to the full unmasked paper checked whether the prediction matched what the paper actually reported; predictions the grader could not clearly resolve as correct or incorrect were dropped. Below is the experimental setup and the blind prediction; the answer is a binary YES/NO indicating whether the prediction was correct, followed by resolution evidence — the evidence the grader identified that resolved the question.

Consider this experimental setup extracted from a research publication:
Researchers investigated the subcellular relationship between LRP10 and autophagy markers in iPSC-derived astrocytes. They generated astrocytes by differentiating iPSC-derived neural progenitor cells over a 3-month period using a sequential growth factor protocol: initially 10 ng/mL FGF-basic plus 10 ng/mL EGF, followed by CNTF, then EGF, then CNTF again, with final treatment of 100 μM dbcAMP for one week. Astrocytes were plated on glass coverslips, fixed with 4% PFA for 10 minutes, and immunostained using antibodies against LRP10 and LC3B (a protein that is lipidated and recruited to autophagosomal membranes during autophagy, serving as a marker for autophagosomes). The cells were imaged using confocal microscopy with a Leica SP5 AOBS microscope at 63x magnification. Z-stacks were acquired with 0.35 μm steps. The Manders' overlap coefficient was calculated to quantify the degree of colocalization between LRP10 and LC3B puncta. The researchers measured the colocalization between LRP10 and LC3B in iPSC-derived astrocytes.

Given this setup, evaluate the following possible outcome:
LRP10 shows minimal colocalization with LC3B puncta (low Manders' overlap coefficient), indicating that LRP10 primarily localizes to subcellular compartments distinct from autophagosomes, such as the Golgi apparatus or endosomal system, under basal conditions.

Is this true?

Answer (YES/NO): NO